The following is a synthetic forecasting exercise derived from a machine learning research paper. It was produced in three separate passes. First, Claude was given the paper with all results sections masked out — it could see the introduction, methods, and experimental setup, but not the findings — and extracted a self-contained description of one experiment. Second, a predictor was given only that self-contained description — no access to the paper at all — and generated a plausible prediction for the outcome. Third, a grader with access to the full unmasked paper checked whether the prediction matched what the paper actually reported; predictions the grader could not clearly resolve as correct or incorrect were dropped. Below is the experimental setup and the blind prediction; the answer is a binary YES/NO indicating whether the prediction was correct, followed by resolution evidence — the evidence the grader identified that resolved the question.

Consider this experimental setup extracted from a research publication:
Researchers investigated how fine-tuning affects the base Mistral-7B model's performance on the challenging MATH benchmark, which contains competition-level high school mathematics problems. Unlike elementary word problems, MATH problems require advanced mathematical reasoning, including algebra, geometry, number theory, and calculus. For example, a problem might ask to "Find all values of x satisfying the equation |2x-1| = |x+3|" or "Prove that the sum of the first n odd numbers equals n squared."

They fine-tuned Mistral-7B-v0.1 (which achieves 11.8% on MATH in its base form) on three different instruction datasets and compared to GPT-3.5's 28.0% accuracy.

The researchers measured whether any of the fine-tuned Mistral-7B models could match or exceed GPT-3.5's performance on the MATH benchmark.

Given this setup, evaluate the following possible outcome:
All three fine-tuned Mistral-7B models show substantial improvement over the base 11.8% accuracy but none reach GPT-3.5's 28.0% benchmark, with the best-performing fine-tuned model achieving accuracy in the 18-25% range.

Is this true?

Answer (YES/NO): YES